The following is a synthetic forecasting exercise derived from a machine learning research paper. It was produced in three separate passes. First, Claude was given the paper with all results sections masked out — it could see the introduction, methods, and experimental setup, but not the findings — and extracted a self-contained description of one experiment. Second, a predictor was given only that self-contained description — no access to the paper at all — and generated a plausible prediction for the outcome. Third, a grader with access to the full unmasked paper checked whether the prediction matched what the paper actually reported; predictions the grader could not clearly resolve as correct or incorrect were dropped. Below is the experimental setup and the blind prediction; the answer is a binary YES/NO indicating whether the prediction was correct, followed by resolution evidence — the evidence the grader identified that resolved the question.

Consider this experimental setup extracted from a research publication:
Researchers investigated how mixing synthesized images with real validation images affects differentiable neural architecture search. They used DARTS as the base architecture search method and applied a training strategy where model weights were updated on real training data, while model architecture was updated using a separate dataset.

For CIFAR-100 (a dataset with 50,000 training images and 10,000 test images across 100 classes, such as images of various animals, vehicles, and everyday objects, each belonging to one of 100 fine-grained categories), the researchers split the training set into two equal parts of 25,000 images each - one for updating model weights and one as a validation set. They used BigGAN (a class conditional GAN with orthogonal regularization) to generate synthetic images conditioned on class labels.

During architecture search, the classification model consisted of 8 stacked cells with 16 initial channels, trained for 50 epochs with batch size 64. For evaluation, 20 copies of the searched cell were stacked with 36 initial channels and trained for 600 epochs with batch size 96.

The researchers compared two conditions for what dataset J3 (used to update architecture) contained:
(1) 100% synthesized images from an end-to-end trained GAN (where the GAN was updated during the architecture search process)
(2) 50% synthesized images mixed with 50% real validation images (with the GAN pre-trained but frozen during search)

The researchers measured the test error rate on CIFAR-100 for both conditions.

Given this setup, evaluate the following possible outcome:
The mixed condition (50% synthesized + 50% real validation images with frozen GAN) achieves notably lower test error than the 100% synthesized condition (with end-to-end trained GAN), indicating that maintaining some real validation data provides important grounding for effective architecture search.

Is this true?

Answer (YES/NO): NO